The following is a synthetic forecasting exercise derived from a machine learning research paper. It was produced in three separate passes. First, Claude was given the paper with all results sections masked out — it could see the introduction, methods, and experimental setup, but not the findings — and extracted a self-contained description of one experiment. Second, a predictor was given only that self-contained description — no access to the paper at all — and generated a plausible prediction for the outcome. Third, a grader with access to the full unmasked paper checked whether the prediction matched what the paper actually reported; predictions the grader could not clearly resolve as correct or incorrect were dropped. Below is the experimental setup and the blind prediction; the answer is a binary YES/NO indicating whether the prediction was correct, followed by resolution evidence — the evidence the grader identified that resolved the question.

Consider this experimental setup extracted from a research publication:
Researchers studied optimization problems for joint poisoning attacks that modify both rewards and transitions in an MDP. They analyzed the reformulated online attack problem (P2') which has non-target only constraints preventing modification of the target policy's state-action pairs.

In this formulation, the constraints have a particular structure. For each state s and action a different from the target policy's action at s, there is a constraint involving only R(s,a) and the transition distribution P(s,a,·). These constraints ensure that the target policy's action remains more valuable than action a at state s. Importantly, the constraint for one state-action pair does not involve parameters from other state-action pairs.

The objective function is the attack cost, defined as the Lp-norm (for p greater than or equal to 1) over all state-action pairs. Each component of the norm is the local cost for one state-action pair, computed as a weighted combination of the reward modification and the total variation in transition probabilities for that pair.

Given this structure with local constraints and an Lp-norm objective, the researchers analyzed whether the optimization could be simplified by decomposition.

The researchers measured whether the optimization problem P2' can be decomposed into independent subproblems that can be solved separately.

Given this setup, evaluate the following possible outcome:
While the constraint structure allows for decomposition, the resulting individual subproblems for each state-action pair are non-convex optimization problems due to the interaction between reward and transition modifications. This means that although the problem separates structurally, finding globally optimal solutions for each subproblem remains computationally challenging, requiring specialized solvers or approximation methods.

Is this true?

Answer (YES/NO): NO